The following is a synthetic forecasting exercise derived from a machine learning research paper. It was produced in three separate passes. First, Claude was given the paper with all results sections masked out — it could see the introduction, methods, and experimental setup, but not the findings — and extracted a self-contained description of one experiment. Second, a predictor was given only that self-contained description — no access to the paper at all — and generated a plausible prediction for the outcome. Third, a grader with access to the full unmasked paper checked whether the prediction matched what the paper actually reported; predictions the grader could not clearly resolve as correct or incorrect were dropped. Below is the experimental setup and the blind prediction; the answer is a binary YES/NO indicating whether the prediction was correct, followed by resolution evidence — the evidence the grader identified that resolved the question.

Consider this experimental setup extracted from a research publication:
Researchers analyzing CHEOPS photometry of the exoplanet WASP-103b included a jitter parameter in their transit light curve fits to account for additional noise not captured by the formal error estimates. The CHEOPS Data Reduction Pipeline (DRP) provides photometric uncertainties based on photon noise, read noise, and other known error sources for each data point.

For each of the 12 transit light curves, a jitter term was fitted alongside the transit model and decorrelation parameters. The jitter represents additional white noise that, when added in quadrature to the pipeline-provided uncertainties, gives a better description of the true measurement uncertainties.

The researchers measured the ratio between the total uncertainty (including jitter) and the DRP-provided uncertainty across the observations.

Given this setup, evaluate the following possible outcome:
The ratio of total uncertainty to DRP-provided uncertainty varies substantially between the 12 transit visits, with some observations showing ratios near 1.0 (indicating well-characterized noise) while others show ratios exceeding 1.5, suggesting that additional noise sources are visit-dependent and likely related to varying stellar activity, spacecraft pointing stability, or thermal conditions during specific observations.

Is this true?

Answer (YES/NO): NO